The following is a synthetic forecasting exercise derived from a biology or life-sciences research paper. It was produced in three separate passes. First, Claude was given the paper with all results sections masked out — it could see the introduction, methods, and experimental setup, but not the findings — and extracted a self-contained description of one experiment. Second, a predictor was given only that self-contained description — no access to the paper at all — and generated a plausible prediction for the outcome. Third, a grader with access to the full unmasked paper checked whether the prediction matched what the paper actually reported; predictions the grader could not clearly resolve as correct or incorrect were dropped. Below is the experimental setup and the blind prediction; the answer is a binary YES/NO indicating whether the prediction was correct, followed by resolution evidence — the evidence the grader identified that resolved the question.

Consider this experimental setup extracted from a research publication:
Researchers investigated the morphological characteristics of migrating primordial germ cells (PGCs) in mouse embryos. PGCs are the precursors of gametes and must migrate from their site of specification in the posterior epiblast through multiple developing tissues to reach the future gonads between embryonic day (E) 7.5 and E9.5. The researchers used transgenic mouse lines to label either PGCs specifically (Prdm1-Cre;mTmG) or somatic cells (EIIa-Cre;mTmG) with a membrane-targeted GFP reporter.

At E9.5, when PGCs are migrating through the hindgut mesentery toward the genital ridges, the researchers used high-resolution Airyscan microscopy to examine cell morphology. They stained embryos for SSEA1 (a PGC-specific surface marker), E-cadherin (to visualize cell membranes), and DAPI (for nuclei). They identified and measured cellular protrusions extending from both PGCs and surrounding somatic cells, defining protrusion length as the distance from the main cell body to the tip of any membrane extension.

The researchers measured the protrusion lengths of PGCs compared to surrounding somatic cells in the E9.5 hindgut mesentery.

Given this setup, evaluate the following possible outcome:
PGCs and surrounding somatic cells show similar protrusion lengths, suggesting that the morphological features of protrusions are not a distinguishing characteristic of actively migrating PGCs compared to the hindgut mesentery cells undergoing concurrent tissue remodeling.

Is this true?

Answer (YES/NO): NO